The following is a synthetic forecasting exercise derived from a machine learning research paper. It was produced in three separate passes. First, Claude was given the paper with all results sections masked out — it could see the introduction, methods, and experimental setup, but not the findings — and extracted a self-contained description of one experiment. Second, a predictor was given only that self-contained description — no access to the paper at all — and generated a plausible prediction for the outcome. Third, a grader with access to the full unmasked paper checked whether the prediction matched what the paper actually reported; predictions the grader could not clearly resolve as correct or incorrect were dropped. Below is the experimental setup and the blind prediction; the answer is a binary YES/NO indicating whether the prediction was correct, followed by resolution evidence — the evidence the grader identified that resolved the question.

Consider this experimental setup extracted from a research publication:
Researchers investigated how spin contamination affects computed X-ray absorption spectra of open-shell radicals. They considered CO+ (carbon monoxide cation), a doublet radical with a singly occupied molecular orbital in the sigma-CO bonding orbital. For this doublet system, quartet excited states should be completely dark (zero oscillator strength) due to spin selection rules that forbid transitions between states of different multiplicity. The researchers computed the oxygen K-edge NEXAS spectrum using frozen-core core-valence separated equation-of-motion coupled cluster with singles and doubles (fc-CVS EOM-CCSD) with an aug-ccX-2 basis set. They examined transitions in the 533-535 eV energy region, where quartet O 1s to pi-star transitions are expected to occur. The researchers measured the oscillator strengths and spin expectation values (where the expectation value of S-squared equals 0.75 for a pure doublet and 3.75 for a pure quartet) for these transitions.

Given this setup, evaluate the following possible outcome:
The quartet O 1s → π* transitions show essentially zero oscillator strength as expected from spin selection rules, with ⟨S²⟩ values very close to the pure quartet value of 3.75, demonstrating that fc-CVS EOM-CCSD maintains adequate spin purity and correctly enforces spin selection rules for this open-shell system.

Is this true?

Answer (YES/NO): NO